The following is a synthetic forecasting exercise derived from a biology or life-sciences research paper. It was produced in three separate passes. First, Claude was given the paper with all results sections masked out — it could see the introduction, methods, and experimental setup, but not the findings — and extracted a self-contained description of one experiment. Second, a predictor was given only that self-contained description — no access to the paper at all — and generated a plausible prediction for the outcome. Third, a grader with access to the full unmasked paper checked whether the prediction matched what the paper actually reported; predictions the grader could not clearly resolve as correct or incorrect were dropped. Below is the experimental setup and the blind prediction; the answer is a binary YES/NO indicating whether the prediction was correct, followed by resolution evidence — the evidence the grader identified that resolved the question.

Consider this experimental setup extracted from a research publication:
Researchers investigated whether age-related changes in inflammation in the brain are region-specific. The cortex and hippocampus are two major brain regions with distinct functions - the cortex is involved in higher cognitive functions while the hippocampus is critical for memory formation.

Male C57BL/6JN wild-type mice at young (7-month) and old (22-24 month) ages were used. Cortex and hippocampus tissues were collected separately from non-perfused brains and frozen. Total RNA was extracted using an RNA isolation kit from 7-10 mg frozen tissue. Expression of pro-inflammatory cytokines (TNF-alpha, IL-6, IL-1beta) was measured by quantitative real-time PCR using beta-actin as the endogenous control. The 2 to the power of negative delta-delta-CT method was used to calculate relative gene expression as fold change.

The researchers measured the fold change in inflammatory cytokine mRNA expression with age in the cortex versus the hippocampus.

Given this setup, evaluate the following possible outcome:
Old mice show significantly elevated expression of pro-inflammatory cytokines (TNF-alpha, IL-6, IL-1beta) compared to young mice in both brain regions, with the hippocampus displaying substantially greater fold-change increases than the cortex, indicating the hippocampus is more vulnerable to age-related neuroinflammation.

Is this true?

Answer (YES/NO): NO